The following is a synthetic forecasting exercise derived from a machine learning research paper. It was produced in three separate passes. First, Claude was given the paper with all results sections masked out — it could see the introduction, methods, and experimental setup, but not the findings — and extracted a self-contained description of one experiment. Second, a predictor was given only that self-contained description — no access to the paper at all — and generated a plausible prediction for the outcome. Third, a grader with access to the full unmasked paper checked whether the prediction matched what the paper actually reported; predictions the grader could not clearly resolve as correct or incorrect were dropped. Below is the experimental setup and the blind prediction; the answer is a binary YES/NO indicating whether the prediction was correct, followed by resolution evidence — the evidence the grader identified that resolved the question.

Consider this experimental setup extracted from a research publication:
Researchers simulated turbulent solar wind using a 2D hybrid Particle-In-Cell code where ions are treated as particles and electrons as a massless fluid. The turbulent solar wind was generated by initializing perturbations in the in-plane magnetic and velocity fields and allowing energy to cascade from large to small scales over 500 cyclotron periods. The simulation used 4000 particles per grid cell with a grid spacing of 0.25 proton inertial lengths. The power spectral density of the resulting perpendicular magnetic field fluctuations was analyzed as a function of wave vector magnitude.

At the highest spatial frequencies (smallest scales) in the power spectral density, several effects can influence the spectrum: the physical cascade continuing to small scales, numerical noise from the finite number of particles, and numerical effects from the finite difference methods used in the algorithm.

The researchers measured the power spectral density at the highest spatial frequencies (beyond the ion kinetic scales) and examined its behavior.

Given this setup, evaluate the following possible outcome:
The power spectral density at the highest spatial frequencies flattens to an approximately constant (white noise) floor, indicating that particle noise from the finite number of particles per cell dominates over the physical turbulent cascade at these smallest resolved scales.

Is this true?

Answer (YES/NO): NO